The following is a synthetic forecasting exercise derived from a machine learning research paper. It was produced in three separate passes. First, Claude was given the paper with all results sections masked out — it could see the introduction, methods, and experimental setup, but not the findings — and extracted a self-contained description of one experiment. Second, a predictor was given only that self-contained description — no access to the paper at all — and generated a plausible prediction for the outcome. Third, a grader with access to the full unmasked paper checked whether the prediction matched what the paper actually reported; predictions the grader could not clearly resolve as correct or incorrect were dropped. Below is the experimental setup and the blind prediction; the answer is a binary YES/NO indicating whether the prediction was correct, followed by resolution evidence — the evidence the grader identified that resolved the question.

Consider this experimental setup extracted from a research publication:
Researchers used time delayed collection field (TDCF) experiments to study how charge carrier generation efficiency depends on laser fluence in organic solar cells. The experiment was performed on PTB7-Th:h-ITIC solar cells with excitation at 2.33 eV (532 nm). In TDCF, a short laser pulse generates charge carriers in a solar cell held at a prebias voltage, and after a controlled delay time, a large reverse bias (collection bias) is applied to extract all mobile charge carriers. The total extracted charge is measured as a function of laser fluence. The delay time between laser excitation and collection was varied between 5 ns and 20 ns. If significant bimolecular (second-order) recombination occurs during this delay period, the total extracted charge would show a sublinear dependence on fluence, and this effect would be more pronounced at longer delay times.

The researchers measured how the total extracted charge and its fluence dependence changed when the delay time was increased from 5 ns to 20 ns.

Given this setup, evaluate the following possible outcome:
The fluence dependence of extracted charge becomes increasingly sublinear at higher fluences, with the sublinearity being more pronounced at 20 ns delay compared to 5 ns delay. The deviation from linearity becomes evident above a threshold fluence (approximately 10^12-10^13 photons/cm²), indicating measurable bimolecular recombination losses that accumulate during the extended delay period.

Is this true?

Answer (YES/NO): NO